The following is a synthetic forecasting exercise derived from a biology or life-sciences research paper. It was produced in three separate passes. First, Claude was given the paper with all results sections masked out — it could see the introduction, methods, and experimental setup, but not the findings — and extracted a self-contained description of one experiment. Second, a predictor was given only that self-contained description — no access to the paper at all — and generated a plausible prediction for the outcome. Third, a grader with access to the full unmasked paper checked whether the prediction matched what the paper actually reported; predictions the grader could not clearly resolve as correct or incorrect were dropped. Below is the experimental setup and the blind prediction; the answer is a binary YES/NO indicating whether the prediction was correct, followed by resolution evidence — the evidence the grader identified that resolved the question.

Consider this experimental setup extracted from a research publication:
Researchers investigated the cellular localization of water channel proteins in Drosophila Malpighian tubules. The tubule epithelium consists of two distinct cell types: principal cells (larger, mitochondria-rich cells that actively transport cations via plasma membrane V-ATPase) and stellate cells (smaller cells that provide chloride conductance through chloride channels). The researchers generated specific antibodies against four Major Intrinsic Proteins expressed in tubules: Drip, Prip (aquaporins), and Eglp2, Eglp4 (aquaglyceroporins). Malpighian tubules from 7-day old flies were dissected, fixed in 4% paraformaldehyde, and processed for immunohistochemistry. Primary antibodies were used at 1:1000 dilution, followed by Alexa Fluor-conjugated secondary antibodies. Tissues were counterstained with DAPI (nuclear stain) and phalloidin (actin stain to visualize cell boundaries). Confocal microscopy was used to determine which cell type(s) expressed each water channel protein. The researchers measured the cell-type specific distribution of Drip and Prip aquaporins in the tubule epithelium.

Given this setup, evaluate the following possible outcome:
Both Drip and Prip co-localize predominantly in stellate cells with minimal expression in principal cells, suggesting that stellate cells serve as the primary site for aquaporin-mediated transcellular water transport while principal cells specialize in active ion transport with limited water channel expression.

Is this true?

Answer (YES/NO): YES